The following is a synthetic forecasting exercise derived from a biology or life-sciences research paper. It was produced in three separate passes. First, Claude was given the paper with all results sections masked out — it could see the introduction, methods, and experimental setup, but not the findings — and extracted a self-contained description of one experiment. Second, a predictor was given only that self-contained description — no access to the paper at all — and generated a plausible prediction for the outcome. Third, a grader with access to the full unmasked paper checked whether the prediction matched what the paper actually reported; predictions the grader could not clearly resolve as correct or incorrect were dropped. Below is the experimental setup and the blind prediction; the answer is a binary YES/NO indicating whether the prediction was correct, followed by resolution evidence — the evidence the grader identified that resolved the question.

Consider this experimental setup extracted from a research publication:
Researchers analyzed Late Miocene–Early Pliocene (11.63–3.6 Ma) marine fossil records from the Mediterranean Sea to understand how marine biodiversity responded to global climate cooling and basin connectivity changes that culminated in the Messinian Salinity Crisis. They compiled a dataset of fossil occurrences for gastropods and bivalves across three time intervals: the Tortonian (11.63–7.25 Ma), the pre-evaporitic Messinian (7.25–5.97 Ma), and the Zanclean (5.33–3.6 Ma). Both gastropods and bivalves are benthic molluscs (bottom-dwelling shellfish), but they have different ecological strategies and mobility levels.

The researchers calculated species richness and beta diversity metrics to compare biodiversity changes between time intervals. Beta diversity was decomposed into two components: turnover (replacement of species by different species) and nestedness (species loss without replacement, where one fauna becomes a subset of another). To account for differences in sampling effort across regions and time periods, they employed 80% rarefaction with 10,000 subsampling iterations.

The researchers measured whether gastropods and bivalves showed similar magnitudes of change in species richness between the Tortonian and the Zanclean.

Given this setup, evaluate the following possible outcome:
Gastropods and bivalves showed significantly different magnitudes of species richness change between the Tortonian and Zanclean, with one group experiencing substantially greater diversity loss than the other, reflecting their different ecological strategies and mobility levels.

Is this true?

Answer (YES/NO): NO